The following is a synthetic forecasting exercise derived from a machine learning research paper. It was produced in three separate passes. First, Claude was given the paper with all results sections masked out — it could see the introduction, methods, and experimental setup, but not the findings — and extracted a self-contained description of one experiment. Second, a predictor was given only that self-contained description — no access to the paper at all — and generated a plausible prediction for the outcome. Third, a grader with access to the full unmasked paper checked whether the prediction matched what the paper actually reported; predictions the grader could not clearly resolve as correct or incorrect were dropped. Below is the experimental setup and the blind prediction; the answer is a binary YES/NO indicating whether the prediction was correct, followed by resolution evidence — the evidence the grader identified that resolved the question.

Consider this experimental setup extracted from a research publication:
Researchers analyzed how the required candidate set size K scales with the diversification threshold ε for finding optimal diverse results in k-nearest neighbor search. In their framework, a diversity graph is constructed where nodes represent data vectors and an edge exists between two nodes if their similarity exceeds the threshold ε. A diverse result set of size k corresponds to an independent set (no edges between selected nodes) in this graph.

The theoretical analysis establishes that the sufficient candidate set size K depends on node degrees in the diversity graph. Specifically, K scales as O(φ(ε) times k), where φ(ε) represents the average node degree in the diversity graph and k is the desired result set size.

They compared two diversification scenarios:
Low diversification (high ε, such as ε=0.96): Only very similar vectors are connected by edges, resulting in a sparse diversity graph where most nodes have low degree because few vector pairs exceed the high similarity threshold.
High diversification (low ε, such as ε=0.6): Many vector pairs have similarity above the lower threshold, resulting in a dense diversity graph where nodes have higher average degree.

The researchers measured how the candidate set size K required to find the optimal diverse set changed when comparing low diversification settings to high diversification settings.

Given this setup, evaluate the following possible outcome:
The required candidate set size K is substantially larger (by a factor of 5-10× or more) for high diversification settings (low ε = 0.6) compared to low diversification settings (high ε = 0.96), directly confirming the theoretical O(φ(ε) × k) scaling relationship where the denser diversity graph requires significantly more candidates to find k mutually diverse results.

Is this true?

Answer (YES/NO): NO